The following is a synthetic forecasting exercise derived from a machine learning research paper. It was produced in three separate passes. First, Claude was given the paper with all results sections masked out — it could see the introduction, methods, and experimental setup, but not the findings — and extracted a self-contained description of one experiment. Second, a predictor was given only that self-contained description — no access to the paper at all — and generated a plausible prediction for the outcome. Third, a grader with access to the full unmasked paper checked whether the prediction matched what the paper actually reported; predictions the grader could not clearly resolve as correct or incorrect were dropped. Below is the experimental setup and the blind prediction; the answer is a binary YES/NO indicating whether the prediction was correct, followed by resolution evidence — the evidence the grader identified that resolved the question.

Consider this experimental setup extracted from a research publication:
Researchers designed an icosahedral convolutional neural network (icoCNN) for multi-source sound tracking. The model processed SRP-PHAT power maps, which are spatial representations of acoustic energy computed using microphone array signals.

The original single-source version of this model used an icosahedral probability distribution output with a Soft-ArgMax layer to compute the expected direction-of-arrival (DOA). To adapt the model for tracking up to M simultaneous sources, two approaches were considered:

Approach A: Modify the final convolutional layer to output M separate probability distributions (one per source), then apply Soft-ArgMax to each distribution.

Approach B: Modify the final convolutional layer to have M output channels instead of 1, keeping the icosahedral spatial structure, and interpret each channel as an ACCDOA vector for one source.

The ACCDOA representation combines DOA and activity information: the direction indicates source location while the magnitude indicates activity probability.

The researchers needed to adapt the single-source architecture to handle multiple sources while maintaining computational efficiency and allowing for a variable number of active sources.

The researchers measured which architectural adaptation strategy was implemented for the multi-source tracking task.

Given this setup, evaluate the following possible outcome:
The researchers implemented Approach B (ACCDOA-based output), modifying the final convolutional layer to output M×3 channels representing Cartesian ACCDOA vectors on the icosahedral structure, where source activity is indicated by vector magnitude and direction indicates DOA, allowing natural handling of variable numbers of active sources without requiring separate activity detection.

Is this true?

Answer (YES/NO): NO